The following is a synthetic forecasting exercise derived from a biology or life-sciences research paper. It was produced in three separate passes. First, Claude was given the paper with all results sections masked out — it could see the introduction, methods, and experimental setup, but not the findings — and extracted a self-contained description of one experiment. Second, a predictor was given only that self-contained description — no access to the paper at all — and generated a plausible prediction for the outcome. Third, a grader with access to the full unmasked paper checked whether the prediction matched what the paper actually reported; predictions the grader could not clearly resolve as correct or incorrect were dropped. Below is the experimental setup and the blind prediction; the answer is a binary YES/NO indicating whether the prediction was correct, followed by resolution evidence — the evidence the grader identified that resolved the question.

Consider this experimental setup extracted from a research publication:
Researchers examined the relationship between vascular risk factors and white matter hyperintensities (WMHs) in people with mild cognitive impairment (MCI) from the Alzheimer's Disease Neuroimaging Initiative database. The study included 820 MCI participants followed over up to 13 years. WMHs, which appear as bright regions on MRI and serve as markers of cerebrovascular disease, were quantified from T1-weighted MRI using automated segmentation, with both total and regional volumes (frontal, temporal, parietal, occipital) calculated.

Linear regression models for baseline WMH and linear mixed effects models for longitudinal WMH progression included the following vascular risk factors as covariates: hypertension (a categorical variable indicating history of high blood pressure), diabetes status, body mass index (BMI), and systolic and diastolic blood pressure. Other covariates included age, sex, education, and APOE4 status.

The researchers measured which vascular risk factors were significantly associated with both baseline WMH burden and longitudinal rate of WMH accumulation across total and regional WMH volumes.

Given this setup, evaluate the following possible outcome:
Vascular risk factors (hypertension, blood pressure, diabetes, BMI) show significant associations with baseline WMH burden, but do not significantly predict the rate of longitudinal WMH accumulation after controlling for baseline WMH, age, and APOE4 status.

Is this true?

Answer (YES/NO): NO